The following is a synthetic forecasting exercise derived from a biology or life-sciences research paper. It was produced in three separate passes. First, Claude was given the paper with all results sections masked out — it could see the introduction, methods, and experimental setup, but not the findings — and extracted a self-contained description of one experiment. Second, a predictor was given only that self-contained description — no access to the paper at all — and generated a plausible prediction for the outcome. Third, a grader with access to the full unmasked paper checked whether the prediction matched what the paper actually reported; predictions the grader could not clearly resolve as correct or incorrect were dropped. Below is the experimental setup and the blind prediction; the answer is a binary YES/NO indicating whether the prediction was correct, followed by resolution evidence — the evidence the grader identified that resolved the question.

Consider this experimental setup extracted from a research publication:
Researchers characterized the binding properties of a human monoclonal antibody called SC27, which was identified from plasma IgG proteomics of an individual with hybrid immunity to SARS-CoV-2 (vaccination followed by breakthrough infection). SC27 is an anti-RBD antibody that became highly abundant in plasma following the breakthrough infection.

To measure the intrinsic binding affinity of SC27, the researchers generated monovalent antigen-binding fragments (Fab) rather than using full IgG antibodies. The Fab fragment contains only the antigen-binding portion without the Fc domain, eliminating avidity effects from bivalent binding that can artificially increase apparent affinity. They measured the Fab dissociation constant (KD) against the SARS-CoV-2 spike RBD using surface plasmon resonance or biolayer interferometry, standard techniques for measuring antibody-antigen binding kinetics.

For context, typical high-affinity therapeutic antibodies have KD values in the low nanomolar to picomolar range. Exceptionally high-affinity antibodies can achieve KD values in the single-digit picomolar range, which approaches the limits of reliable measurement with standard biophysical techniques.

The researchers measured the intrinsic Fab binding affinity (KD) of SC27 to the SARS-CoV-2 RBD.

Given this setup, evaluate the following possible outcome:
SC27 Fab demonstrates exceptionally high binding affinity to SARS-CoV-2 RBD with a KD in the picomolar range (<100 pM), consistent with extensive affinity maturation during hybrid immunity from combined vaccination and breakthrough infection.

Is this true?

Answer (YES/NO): YES